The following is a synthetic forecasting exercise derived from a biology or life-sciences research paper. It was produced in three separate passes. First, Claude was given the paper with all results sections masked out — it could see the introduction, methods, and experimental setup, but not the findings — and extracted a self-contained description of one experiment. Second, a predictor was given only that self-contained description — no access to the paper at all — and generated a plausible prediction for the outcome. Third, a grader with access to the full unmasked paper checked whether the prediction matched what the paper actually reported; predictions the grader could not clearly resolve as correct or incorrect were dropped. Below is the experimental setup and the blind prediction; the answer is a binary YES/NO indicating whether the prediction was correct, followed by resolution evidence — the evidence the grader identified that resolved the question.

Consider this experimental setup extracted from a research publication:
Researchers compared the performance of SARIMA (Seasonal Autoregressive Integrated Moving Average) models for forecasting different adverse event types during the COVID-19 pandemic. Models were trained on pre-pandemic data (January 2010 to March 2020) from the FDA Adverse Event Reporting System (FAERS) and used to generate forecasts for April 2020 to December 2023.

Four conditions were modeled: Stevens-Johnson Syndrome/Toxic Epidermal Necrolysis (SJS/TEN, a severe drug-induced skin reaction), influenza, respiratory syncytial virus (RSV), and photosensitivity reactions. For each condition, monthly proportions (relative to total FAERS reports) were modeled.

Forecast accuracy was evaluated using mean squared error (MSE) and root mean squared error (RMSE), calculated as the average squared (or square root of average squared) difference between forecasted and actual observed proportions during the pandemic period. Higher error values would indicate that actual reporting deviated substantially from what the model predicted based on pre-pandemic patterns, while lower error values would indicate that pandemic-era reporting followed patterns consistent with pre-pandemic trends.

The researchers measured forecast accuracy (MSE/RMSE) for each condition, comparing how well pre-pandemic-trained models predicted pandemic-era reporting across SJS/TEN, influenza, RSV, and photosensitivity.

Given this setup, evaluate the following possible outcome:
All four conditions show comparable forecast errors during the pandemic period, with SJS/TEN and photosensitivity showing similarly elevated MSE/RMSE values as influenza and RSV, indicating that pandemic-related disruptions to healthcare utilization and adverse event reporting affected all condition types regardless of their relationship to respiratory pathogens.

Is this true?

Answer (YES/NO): NO